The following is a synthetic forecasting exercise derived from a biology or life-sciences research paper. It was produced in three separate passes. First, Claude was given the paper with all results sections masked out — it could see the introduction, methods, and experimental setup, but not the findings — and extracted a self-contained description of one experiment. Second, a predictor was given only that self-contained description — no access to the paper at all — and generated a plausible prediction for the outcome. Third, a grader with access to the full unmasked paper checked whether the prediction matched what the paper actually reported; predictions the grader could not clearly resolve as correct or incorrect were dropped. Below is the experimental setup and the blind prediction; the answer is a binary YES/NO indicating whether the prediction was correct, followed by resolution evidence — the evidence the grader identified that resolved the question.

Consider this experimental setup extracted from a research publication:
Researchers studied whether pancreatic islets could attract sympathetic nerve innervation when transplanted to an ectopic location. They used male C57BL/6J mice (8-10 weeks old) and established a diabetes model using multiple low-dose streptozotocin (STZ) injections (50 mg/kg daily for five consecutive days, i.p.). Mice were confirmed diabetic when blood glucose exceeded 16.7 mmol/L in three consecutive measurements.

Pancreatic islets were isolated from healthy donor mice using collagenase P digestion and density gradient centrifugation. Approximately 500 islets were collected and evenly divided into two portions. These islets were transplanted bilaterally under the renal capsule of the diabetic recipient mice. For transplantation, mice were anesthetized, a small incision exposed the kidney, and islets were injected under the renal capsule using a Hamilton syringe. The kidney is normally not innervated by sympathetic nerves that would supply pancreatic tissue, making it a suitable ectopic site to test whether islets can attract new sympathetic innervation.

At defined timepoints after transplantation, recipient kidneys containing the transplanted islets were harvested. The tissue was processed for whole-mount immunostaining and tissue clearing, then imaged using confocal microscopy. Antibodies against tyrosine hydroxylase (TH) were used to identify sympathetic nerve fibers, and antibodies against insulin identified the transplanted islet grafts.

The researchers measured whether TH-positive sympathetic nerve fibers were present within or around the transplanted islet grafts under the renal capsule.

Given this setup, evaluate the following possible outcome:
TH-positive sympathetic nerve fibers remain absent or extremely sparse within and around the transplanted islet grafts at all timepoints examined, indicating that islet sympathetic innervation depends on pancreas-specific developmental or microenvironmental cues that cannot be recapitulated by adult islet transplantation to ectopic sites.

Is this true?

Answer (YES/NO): NO